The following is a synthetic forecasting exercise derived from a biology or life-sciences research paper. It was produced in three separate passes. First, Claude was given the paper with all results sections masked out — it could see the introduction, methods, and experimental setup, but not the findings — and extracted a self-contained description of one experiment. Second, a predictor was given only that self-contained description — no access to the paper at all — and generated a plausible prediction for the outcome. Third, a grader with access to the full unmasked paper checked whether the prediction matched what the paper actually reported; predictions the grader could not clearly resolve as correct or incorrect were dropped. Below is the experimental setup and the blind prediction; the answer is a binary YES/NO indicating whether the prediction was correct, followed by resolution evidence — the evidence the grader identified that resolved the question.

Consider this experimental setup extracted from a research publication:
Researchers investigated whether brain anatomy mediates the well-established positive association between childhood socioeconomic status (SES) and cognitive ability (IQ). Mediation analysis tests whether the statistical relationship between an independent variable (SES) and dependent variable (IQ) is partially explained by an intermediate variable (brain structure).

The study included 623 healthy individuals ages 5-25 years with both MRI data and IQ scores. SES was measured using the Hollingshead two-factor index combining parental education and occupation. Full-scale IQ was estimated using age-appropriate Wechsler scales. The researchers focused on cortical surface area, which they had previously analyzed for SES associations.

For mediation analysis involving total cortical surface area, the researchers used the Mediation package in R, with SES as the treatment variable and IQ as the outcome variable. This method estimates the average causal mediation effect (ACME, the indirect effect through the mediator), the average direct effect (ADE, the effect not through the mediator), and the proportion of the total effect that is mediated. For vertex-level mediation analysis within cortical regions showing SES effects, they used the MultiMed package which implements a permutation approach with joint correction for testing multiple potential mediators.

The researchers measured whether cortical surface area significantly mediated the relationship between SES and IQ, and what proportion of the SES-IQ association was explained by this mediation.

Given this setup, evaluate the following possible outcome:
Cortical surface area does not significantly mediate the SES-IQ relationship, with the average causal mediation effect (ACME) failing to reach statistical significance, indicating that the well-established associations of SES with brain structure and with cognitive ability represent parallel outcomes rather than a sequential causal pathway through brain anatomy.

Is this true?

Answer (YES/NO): NO